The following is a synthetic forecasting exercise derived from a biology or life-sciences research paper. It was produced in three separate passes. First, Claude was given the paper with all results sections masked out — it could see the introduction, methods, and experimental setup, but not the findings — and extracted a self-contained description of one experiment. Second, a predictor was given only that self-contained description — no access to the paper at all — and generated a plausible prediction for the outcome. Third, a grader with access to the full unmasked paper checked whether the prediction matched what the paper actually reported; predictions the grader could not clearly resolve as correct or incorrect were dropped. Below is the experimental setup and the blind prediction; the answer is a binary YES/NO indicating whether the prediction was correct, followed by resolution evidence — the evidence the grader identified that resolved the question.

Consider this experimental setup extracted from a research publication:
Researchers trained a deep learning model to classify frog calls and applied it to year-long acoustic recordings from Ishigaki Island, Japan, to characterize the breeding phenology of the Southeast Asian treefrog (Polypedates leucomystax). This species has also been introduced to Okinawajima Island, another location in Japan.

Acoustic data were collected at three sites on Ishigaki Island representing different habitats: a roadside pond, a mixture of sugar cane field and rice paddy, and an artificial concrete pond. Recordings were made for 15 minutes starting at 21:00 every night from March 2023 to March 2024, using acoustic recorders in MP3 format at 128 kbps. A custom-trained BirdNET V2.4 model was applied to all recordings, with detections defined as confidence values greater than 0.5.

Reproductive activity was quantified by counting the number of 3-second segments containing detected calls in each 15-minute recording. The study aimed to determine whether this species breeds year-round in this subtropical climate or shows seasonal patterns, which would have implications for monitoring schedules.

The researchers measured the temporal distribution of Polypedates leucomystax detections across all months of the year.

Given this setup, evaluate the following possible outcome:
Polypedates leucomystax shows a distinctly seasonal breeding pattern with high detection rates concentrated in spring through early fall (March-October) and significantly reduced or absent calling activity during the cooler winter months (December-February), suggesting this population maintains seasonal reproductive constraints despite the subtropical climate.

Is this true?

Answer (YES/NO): NO